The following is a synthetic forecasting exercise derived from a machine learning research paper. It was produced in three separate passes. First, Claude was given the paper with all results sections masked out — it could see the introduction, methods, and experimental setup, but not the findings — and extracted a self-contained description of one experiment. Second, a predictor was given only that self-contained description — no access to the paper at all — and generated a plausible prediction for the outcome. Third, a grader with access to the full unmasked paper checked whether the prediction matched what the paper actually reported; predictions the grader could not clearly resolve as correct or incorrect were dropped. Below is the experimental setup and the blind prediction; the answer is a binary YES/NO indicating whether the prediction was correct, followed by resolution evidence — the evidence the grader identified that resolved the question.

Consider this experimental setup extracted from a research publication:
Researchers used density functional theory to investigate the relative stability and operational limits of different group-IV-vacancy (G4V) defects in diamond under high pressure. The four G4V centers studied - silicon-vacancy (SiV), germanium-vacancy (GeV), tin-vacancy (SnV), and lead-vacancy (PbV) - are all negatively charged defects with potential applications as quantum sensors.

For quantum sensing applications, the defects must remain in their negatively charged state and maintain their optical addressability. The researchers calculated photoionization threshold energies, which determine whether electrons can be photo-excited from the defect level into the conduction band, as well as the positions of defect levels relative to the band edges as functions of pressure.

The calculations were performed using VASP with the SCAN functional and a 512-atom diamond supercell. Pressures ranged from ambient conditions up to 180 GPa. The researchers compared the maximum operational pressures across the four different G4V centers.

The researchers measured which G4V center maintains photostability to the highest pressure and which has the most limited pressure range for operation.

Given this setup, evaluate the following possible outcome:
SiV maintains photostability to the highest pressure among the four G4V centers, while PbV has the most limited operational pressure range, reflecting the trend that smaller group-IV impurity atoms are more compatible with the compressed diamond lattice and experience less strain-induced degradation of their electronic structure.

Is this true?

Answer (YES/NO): NO